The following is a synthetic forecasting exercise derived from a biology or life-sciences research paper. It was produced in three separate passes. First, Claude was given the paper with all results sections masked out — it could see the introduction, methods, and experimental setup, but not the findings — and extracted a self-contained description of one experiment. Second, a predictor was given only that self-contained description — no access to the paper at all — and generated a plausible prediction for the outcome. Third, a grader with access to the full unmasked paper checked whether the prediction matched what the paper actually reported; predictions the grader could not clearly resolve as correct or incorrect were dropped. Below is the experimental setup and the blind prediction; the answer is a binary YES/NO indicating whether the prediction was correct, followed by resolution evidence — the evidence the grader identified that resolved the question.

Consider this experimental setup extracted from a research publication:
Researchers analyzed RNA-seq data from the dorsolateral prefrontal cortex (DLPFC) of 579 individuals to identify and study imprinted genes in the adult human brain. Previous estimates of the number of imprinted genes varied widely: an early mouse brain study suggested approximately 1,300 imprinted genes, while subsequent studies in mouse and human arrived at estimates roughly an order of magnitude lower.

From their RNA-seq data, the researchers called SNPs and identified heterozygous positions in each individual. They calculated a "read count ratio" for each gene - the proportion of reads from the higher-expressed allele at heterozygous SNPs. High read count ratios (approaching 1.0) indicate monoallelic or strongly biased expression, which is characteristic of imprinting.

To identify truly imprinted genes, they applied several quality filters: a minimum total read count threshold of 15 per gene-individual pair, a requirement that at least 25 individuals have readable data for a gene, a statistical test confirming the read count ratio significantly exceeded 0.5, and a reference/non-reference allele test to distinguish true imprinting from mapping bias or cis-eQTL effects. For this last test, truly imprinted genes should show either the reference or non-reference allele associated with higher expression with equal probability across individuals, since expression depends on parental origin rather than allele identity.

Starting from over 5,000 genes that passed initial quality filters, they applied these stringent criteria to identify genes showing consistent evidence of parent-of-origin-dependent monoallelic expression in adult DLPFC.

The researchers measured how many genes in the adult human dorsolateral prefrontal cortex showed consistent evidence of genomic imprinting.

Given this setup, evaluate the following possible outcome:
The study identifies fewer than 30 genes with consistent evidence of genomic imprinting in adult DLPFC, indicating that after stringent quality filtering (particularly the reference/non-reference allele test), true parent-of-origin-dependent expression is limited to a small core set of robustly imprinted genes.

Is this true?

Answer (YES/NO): NO